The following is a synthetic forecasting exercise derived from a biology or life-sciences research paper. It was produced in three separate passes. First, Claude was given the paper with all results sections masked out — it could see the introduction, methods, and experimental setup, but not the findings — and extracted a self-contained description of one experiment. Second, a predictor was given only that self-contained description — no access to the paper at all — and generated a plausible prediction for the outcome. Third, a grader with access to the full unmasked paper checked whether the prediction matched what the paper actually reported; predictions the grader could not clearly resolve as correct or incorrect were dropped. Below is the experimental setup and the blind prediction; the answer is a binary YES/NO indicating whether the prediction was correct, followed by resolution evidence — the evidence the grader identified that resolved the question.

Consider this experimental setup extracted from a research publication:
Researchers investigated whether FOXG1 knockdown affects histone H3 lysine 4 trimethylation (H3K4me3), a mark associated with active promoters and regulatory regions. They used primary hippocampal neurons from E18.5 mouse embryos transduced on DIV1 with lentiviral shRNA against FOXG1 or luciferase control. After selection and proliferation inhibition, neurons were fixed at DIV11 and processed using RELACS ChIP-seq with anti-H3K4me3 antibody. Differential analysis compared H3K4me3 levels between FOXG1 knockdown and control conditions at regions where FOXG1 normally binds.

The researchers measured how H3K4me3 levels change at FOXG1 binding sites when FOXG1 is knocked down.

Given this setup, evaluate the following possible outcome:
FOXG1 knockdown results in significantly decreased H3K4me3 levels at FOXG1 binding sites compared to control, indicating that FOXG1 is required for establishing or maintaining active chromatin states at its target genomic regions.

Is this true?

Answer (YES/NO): NO